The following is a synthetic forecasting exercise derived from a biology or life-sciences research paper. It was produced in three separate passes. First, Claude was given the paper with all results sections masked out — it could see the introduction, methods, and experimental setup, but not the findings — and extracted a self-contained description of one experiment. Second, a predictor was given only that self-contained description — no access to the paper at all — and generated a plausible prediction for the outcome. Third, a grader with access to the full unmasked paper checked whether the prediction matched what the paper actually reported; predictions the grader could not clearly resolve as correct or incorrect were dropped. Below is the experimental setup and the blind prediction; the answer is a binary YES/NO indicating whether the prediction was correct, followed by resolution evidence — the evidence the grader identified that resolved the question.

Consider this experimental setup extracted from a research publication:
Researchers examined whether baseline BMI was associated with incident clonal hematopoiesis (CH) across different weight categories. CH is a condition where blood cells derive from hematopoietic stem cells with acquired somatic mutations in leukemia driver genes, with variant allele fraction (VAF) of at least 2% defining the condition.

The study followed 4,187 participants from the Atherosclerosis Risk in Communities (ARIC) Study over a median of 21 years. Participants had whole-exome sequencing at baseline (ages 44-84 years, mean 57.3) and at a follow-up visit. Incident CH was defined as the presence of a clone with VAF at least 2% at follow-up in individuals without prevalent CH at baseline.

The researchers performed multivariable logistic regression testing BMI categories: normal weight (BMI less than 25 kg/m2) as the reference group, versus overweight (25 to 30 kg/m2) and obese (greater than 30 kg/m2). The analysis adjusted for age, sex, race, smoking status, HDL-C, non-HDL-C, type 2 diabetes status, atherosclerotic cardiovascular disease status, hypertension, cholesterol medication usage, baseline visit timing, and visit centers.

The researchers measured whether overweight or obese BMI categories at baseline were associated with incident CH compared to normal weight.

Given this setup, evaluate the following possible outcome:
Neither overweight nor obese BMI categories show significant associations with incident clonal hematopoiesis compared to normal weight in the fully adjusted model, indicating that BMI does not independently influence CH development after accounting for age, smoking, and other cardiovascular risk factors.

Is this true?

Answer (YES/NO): YES